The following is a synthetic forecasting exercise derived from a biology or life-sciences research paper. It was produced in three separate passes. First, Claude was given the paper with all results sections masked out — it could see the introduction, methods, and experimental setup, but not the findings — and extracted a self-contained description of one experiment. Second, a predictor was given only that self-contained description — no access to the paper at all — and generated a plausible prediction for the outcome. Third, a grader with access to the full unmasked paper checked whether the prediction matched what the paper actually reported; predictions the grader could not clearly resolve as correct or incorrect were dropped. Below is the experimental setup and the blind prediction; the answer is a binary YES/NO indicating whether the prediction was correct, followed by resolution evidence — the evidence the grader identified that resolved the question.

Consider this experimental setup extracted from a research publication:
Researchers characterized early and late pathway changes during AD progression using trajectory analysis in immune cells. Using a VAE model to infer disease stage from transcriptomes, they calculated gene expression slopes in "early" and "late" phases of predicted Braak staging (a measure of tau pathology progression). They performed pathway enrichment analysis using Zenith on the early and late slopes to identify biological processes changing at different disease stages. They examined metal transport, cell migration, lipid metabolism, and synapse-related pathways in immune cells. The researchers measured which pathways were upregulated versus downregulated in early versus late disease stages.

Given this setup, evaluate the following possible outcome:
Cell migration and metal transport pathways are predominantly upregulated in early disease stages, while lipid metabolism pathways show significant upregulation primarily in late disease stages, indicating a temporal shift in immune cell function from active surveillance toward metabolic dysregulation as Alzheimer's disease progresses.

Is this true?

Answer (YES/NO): NO